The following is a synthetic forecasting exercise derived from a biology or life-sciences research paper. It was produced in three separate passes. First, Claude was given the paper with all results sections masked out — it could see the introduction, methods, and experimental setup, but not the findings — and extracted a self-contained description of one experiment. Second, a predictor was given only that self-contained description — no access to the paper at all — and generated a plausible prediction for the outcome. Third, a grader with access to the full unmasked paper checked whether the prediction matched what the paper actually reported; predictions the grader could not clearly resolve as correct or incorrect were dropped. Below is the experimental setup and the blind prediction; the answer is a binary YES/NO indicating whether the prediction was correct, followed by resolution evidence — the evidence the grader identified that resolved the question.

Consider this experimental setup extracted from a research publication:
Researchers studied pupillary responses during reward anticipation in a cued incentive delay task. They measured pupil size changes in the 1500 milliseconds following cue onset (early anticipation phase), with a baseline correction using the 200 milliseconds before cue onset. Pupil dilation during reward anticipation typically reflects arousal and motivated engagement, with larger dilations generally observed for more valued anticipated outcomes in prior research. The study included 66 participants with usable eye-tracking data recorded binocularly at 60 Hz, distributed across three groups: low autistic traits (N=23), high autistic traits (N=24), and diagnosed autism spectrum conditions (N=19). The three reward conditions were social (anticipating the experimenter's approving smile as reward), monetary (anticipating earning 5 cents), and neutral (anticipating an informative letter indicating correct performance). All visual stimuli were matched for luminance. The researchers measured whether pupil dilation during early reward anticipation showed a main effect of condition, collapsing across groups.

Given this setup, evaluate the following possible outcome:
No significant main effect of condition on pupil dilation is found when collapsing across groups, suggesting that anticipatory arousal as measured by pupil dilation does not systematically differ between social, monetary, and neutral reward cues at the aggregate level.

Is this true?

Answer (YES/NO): NO